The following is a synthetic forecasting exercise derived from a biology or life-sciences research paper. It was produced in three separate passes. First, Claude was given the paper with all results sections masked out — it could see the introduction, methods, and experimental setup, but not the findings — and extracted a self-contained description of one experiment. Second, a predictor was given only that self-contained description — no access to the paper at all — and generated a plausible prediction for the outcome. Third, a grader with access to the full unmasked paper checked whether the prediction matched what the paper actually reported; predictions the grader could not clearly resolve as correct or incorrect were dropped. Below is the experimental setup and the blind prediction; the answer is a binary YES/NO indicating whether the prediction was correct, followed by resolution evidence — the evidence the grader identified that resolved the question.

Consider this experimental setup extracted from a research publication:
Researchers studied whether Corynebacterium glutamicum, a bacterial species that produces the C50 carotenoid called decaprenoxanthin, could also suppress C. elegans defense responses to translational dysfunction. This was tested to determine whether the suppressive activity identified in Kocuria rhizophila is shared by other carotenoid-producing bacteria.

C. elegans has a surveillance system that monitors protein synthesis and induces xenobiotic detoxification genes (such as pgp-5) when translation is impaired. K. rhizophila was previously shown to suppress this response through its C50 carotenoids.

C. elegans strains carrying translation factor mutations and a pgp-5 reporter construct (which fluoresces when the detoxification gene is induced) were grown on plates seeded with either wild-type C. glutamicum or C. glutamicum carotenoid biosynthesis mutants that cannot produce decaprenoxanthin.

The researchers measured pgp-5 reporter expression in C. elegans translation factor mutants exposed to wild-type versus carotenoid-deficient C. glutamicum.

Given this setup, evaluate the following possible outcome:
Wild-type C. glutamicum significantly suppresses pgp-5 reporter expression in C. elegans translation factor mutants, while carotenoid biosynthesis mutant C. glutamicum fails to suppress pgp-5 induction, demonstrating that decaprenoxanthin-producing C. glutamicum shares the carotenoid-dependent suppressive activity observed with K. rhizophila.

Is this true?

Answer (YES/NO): YES